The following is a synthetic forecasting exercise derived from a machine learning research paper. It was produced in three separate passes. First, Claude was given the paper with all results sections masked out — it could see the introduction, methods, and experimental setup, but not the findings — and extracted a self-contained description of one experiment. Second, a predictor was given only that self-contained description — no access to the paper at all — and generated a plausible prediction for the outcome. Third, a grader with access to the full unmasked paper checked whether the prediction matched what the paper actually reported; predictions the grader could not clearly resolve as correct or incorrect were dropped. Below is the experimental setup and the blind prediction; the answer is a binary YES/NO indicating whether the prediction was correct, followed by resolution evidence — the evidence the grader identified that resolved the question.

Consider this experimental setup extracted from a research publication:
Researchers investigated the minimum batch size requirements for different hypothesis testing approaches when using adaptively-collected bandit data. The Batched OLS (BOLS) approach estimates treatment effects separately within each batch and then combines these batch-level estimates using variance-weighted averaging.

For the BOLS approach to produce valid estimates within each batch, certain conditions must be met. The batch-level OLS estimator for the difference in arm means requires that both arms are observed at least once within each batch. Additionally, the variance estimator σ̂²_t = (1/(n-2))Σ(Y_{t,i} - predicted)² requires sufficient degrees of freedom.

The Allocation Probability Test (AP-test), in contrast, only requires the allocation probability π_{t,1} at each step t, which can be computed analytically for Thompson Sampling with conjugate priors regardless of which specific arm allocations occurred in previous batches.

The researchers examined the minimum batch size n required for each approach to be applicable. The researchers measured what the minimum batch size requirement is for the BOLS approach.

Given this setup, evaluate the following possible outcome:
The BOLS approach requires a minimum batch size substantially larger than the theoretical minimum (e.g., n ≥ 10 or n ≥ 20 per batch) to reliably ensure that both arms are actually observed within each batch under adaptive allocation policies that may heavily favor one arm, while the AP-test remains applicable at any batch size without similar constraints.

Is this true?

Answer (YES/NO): NO